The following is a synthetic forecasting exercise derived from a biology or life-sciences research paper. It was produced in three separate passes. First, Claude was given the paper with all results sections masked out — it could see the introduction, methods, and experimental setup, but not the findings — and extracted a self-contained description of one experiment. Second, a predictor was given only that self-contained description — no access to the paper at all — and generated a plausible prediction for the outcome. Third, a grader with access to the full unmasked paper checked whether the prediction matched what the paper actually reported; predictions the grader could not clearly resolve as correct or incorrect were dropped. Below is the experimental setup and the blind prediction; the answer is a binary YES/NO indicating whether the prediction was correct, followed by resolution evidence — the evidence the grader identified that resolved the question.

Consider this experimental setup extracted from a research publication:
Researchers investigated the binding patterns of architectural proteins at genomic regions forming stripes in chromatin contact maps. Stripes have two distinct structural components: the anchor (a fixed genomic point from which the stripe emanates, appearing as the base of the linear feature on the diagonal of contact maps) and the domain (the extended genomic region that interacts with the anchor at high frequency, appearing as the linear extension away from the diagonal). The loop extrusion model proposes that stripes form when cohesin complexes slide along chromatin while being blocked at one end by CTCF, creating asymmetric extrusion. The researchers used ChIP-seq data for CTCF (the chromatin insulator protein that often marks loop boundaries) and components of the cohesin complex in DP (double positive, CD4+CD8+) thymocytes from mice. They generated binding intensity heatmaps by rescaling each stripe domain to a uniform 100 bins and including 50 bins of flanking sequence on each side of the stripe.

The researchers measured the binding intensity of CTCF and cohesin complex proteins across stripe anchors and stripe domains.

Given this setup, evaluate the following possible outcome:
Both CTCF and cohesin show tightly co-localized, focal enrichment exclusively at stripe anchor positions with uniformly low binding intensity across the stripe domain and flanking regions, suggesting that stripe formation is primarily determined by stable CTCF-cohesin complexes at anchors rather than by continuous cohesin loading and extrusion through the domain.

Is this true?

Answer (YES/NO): NO